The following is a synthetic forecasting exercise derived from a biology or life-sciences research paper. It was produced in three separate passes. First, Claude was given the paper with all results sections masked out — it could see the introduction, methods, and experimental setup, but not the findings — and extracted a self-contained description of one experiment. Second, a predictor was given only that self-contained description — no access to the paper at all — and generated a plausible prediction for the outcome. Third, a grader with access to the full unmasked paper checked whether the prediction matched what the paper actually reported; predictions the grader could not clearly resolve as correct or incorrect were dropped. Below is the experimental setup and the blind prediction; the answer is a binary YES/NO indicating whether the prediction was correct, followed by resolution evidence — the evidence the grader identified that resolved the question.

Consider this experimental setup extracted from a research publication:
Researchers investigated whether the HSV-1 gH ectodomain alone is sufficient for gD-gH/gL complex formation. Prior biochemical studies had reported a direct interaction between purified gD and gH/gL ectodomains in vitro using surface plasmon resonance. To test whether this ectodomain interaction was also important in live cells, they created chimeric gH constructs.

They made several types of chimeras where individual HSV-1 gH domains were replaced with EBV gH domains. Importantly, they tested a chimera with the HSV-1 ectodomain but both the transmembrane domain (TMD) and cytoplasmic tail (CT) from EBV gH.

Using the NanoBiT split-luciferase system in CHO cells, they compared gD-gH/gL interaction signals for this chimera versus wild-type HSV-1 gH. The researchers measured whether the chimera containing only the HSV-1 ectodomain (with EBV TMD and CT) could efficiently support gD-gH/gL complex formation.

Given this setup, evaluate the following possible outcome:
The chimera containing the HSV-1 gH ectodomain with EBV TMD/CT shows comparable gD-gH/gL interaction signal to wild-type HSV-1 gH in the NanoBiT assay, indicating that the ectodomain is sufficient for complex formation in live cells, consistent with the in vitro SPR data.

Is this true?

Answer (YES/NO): NO